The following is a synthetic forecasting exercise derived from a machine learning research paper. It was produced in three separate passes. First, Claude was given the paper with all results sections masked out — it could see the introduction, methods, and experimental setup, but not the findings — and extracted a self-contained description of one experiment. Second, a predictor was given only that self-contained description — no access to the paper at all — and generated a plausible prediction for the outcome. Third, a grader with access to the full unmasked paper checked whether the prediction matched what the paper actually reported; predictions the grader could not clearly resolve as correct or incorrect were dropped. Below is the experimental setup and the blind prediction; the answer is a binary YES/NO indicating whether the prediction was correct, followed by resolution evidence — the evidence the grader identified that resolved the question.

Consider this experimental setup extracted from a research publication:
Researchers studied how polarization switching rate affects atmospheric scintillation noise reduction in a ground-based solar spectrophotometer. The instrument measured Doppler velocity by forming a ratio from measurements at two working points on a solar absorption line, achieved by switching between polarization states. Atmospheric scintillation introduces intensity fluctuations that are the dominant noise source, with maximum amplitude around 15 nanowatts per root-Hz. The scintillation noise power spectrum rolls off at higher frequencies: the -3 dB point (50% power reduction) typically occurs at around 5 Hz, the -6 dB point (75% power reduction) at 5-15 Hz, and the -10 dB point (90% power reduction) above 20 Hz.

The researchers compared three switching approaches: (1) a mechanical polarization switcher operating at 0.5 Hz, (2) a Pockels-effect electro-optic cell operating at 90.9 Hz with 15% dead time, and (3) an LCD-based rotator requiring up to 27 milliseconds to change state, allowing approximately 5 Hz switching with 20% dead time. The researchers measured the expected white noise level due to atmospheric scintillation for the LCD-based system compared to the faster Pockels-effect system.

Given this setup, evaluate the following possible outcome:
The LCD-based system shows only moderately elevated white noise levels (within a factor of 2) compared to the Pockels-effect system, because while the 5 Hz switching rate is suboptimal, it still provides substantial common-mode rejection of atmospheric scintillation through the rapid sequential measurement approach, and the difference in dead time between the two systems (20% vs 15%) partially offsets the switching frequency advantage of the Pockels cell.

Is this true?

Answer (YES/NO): NO